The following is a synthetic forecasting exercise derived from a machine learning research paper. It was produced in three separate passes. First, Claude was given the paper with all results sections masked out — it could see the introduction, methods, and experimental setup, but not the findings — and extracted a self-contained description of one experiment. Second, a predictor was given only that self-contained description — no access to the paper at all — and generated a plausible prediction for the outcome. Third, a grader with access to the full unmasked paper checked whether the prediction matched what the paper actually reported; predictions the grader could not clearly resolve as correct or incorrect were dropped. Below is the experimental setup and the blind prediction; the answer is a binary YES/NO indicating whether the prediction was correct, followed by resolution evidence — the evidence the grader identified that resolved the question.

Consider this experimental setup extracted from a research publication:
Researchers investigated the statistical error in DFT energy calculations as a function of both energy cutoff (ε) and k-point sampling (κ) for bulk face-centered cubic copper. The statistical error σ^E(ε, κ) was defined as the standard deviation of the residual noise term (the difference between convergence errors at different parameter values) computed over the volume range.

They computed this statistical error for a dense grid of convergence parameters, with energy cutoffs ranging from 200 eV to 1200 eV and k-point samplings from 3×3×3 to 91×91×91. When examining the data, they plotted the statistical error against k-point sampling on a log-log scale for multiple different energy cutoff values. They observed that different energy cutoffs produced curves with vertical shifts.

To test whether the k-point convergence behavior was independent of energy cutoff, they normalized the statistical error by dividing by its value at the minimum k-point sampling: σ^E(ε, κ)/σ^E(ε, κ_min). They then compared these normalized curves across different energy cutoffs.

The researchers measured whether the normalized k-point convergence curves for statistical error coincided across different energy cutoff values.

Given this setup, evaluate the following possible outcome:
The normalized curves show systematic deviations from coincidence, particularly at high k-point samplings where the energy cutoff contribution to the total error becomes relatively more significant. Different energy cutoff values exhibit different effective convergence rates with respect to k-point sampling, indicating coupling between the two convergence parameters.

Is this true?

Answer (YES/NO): NO